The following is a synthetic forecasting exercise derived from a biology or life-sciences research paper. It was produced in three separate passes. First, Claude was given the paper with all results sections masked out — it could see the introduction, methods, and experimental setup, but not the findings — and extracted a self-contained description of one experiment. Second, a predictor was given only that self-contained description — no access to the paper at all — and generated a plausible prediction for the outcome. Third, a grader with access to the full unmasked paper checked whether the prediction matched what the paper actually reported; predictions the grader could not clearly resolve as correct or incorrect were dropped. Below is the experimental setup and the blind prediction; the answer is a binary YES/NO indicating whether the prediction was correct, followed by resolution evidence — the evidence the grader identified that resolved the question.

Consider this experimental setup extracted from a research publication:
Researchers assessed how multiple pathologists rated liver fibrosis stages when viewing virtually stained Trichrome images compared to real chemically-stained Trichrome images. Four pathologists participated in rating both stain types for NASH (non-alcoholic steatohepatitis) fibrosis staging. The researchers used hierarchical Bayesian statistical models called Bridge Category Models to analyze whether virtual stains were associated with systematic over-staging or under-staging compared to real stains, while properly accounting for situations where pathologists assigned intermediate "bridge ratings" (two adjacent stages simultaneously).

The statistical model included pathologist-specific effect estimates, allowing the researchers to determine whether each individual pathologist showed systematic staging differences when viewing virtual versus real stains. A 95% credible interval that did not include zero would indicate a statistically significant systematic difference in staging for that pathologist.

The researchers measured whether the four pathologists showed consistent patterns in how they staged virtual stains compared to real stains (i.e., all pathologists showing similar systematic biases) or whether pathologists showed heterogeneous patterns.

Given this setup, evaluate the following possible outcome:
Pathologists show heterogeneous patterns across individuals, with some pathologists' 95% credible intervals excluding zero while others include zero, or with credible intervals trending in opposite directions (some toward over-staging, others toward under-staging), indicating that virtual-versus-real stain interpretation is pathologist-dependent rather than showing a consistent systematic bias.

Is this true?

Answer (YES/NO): YES